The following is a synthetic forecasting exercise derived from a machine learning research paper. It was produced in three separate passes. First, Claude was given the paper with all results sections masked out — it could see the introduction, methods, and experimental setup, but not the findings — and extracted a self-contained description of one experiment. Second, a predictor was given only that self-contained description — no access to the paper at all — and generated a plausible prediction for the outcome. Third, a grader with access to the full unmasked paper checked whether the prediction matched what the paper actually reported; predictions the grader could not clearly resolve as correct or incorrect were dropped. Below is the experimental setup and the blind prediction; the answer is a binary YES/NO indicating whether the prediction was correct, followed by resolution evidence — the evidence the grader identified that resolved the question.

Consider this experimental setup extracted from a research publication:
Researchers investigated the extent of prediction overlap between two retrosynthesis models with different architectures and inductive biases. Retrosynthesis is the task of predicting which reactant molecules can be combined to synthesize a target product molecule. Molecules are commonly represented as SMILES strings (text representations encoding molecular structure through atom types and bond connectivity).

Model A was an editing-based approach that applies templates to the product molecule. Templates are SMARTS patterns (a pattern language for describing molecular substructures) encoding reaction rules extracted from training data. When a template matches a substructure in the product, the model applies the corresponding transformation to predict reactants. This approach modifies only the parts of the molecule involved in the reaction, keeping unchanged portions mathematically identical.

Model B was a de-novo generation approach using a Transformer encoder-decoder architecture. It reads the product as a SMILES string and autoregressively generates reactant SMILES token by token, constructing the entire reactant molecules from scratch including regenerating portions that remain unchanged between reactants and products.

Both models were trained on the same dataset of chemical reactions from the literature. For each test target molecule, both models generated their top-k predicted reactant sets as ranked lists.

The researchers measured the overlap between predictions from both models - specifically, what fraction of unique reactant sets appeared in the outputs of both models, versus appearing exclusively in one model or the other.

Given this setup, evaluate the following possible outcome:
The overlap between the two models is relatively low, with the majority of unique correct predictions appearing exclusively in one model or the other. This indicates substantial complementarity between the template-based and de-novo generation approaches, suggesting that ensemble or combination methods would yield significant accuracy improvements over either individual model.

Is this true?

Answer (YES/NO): YES